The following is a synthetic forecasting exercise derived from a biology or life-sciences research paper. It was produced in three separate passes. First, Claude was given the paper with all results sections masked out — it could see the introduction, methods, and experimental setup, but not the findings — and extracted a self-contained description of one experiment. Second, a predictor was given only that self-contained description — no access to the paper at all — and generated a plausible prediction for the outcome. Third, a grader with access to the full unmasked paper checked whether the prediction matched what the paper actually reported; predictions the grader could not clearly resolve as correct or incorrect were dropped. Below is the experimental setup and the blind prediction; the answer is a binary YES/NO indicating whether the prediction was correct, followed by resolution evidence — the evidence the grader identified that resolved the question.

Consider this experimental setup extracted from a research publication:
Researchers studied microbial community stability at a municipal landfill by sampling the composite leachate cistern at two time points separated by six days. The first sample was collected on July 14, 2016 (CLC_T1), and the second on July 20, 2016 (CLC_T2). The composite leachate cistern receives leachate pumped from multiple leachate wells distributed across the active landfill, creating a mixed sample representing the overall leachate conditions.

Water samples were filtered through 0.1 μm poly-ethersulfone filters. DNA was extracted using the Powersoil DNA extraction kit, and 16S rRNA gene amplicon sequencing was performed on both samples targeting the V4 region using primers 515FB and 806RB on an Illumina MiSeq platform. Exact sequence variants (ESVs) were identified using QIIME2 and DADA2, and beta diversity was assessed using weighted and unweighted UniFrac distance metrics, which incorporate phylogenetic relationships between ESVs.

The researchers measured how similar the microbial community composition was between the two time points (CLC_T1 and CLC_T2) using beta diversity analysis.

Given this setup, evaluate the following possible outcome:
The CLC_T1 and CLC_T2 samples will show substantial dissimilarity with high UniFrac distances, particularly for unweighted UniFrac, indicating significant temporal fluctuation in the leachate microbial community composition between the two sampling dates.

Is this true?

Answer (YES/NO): NO